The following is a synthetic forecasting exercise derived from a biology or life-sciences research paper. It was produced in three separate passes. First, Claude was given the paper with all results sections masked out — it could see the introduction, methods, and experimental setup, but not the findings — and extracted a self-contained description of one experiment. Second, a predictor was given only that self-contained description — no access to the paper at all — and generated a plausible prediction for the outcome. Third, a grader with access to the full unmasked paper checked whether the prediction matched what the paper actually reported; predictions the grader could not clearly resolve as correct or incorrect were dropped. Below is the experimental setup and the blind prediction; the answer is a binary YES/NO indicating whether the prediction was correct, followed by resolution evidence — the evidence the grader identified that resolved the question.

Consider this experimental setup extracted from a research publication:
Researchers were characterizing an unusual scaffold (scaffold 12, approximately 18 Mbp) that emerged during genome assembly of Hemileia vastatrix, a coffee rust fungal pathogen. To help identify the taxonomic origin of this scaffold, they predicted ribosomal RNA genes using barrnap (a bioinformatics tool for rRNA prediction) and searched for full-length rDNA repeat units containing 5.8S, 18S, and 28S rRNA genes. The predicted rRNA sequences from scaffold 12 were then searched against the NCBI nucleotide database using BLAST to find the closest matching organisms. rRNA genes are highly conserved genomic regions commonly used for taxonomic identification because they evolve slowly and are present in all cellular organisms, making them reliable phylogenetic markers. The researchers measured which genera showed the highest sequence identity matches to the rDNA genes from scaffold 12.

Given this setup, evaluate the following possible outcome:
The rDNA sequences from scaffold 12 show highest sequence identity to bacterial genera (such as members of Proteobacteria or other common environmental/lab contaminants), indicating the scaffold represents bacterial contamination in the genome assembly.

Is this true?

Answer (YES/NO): NO